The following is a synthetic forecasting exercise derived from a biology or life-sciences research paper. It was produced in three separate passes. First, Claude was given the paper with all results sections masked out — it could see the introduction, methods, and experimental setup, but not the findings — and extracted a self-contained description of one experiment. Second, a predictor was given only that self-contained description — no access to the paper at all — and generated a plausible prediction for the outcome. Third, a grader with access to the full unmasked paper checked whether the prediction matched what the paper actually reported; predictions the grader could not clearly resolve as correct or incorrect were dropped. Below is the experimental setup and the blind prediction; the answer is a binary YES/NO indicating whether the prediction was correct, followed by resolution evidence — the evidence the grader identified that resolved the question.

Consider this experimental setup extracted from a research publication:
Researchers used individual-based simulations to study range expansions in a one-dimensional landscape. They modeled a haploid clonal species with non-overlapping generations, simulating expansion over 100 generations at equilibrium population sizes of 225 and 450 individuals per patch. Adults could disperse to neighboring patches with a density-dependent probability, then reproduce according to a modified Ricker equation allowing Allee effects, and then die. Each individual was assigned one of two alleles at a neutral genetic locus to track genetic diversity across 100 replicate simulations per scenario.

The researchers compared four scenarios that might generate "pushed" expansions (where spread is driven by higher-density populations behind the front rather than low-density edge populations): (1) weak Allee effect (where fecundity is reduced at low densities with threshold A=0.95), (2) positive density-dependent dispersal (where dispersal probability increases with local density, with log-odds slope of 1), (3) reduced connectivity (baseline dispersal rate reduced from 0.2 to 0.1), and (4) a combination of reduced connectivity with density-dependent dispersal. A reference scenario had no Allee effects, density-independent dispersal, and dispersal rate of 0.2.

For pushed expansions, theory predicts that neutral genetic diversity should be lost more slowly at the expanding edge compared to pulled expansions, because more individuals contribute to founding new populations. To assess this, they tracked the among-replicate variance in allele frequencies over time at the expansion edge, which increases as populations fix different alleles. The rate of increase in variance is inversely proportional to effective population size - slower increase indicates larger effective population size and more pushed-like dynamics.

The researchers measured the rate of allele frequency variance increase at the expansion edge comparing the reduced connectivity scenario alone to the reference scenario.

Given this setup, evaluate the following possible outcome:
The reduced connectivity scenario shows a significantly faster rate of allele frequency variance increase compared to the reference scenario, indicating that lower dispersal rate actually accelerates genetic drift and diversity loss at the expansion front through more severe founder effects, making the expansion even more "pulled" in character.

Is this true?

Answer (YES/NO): NO